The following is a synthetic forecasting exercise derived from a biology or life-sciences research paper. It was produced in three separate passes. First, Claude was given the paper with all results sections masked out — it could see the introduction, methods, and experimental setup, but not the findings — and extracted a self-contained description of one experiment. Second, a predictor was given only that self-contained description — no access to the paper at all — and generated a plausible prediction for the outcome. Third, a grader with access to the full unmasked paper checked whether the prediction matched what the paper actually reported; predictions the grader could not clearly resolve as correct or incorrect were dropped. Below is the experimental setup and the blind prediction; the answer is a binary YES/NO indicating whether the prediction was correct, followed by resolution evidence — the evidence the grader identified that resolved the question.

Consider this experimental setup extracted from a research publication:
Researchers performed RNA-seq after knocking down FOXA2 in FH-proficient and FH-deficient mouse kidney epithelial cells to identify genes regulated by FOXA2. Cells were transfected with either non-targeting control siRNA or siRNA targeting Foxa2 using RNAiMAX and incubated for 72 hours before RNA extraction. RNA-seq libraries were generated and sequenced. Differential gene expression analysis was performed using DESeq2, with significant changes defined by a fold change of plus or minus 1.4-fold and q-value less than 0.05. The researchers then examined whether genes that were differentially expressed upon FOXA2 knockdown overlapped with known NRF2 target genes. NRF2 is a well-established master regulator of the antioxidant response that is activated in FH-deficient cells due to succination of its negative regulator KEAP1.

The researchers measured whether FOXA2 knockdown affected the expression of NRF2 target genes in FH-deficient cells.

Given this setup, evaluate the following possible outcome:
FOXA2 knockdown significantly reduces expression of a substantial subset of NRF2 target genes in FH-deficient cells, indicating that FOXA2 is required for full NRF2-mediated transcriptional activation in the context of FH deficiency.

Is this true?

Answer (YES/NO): NO